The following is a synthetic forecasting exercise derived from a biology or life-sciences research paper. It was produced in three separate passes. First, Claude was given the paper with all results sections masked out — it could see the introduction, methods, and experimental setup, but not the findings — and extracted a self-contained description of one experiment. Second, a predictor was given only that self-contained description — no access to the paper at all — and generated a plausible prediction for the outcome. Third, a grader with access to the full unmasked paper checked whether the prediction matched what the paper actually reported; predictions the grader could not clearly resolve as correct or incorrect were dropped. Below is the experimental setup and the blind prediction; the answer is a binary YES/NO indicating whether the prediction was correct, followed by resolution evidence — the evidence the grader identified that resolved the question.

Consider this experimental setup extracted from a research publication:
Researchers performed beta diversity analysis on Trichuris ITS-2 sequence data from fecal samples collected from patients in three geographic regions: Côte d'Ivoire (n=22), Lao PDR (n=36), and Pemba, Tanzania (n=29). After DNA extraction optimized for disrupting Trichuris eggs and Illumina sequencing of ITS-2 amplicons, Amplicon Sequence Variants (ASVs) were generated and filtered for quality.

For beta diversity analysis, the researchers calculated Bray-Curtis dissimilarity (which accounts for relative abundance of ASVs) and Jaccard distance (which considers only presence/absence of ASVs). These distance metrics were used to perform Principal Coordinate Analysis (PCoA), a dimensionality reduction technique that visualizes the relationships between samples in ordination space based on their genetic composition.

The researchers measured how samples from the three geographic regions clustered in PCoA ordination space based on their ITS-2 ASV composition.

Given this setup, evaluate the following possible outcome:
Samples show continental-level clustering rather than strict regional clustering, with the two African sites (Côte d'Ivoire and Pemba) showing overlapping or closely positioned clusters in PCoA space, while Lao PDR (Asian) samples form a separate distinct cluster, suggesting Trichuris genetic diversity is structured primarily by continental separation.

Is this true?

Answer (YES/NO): NO